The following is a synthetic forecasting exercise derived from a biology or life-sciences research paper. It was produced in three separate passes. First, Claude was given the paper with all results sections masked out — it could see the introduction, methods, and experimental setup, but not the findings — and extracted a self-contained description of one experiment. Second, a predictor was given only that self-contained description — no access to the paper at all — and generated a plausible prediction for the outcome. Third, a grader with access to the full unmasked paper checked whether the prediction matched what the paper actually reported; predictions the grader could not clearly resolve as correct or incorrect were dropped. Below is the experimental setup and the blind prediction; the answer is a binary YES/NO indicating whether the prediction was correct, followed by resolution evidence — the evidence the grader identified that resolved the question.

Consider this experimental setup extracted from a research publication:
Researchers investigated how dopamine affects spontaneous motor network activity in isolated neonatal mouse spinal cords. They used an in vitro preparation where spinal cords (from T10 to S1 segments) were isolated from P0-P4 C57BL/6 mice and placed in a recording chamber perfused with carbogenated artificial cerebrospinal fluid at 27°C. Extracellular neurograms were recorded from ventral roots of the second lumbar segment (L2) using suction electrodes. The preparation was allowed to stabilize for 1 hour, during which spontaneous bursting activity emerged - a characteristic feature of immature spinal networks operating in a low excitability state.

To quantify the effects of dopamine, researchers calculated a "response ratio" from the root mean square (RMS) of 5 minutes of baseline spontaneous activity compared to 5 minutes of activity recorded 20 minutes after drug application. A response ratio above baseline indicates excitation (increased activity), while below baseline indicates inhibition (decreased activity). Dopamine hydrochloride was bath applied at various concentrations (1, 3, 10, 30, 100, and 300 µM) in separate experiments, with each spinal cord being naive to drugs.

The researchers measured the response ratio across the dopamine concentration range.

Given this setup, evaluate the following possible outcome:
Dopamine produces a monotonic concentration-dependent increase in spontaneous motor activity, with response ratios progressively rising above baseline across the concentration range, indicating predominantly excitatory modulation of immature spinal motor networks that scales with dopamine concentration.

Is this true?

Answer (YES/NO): NO